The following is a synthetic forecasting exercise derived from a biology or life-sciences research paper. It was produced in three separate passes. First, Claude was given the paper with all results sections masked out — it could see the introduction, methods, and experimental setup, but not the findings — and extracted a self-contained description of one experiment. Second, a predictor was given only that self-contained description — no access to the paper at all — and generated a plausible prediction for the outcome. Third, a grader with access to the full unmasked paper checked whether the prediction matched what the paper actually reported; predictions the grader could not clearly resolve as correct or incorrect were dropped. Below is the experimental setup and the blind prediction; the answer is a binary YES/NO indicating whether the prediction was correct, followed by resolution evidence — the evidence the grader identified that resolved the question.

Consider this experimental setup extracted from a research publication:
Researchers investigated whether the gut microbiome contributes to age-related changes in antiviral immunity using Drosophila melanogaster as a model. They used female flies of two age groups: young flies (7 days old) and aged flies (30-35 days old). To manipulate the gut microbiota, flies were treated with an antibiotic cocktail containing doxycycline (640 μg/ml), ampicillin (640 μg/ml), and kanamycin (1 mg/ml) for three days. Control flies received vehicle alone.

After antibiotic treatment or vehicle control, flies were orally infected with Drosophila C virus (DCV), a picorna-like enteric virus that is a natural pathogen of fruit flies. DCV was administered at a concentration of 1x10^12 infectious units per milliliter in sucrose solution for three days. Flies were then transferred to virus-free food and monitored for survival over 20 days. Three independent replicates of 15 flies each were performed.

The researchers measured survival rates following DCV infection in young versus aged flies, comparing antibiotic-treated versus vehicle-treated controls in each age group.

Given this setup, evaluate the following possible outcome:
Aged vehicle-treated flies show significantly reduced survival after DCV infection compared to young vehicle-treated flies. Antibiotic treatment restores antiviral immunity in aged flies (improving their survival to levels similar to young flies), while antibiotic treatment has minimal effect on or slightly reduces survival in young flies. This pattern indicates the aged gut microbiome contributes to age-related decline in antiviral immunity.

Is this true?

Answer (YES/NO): NO